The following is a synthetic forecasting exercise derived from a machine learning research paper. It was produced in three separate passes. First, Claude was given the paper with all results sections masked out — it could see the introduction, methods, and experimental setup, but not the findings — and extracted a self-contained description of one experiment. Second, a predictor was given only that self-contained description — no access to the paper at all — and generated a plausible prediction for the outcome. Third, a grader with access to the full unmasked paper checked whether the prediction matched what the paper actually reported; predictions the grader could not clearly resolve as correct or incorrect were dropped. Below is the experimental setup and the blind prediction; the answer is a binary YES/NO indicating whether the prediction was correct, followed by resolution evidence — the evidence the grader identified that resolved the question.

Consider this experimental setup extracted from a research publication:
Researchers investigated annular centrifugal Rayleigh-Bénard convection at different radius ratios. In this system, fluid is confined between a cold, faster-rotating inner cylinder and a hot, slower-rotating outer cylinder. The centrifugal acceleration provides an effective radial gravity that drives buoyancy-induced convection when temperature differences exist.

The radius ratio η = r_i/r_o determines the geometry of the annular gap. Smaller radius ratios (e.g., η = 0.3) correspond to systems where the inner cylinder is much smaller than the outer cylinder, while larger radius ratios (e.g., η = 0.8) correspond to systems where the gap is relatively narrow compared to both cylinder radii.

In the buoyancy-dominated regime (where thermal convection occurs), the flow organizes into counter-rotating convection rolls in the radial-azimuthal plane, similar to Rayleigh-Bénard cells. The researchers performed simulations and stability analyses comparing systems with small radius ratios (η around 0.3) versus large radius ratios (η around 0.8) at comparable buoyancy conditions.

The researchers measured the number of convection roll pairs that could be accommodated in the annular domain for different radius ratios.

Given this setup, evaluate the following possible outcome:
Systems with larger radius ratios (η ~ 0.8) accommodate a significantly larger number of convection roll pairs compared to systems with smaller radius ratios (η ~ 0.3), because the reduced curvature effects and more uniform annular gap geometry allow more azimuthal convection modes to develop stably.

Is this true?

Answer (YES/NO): YES